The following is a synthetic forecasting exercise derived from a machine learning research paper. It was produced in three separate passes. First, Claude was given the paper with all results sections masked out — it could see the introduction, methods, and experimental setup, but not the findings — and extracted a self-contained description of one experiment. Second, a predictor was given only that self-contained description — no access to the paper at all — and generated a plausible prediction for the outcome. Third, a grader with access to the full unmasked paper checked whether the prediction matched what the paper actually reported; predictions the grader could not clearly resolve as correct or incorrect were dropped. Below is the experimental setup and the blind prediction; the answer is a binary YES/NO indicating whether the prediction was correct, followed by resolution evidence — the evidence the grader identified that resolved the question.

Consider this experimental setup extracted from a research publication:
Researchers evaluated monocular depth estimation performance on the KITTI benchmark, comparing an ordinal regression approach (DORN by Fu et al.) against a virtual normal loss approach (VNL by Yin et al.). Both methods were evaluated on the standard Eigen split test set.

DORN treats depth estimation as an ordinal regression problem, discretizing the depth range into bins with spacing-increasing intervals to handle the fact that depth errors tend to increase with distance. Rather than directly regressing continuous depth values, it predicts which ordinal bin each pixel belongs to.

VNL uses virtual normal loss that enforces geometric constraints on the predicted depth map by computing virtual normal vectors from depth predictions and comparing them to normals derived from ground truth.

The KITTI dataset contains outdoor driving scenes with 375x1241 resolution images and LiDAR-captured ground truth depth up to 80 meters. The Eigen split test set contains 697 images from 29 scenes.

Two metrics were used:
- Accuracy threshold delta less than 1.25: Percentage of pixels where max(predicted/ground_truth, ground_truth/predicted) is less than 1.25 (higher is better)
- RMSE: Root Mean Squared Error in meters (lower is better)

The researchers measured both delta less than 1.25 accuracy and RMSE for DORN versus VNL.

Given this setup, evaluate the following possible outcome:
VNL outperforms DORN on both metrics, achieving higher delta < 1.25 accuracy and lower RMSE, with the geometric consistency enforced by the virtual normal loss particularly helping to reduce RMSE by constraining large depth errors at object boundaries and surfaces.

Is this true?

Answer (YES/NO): NO